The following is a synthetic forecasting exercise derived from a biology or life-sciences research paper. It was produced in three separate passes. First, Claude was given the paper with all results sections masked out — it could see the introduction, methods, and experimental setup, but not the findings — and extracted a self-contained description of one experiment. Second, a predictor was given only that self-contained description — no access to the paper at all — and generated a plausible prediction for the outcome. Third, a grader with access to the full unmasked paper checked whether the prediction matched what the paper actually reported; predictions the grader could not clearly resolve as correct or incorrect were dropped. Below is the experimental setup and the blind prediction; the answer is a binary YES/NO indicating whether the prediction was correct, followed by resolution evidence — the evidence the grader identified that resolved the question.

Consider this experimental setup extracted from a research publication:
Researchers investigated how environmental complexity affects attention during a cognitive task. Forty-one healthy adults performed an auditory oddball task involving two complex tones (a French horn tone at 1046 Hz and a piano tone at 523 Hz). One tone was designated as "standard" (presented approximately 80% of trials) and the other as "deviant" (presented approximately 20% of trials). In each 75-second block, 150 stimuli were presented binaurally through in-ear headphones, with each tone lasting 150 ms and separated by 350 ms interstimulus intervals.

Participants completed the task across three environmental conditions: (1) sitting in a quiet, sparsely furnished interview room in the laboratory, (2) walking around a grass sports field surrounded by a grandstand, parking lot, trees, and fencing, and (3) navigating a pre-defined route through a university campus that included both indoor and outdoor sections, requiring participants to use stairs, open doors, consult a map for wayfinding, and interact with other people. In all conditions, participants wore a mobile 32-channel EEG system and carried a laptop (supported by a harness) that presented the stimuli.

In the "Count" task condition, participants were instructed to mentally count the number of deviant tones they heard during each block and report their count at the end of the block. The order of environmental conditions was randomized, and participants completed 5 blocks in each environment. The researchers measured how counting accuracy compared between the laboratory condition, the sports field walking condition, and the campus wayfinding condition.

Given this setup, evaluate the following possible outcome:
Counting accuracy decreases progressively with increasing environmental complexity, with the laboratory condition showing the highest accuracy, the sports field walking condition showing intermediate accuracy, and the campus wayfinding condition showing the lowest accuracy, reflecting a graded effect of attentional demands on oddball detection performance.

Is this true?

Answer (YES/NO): NO